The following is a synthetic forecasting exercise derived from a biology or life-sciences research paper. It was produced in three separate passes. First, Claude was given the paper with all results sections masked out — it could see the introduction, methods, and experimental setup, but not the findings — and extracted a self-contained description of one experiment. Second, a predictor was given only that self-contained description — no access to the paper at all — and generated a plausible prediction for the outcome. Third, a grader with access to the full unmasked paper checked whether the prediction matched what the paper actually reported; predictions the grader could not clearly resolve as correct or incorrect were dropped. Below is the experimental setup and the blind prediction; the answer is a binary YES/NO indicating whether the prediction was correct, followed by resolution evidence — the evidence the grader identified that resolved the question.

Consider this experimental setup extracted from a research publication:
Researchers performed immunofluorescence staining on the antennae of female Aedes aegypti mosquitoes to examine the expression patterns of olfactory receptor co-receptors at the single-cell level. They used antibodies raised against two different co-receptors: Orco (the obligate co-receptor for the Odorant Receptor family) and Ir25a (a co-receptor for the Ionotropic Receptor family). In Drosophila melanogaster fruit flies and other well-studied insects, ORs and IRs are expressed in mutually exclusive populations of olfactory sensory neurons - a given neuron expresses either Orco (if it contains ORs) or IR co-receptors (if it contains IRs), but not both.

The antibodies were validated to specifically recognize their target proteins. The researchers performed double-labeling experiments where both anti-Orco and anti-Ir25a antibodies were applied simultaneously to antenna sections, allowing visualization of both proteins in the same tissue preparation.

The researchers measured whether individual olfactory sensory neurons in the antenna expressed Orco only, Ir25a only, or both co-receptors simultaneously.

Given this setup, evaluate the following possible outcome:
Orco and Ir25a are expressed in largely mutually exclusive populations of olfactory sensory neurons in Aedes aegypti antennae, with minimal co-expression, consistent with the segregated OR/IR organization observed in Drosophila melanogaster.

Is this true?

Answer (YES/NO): NO